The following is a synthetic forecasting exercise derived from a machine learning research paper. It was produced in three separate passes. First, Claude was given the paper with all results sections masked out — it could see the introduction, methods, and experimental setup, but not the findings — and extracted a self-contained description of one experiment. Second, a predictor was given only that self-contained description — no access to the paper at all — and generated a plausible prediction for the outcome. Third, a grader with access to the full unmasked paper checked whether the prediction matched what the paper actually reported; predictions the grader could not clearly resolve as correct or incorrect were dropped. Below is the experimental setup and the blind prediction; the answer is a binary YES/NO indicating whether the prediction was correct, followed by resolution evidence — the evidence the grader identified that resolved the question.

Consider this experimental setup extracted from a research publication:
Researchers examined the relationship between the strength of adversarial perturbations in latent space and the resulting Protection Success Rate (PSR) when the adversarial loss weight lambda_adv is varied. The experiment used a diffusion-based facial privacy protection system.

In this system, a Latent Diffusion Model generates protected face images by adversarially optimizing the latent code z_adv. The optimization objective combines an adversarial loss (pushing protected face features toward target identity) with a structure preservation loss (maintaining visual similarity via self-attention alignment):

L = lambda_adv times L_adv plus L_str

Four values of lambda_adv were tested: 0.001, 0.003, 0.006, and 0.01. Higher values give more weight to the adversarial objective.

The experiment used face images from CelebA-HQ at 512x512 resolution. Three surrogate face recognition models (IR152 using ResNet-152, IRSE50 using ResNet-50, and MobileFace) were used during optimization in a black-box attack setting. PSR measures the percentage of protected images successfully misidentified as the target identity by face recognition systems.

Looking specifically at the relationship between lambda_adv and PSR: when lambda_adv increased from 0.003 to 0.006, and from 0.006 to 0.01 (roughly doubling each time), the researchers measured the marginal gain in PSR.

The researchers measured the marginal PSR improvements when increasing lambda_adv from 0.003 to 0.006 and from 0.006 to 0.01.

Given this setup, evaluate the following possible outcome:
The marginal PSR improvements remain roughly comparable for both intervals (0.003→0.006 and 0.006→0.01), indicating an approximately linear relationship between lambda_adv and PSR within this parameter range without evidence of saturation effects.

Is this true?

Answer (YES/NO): NO